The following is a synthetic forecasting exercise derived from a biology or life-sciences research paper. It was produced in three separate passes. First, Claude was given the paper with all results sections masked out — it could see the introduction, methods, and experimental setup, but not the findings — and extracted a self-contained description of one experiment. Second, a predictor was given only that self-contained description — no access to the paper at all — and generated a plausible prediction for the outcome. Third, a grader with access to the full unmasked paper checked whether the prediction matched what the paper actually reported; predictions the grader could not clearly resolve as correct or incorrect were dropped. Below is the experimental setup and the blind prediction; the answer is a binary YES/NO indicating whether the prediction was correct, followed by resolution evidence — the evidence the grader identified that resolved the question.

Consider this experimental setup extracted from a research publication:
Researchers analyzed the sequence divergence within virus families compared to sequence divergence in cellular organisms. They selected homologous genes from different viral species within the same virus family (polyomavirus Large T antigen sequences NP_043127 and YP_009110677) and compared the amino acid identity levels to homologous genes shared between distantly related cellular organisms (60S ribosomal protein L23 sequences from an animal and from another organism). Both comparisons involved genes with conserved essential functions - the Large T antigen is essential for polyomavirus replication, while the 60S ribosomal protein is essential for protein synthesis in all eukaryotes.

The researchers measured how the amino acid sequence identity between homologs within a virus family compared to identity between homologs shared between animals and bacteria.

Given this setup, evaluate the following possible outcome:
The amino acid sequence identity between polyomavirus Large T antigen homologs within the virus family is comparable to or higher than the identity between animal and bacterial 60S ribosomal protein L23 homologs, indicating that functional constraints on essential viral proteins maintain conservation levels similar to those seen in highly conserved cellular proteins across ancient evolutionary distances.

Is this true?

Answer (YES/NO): NO